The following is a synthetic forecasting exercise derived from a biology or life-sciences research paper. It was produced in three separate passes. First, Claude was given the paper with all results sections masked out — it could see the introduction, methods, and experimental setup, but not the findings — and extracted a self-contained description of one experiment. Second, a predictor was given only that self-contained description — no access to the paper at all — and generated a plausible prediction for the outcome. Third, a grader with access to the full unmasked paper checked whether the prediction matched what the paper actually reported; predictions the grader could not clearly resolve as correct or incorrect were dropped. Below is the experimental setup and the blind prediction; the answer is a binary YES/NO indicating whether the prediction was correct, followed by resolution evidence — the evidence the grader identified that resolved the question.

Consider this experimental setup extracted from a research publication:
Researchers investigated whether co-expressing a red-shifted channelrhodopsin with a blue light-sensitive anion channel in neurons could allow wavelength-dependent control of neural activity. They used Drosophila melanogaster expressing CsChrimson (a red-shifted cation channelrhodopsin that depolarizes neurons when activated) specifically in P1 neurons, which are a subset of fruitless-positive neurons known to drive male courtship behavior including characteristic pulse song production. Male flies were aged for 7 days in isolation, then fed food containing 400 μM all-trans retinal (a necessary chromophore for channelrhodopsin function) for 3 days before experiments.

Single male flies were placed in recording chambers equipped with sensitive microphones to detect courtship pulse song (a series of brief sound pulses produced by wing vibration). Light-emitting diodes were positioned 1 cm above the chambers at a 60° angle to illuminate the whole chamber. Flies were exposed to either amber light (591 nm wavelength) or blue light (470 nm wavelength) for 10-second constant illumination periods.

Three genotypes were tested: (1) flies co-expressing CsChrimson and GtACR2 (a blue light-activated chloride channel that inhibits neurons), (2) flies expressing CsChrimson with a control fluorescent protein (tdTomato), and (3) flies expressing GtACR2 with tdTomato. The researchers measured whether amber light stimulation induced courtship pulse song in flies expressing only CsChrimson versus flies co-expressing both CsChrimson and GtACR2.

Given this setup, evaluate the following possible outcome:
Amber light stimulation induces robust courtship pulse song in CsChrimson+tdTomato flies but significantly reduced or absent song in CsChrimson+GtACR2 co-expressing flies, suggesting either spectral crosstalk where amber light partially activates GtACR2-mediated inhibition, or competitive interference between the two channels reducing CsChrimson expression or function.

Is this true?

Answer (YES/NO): NO